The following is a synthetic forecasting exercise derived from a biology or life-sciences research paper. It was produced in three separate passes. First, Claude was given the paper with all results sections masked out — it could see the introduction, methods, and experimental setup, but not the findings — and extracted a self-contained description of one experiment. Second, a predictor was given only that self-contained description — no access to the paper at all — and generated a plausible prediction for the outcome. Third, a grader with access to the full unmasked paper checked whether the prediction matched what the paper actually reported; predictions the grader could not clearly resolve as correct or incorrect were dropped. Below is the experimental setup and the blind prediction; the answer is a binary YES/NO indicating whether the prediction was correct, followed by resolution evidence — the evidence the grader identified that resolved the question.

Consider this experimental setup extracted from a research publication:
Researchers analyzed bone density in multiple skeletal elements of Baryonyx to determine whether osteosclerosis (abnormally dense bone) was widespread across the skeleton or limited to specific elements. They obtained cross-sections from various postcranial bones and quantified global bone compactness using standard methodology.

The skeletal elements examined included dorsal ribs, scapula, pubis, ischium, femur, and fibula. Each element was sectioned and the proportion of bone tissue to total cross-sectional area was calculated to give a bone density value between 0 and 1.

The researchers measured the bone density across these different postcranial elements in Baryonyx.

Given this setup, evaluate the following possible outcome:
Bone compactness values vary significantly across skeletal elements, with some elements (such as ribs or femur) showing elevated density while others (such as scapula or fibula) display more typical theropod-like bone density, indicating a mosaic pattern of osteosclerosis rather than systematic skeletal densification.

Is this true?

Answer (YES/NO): NO